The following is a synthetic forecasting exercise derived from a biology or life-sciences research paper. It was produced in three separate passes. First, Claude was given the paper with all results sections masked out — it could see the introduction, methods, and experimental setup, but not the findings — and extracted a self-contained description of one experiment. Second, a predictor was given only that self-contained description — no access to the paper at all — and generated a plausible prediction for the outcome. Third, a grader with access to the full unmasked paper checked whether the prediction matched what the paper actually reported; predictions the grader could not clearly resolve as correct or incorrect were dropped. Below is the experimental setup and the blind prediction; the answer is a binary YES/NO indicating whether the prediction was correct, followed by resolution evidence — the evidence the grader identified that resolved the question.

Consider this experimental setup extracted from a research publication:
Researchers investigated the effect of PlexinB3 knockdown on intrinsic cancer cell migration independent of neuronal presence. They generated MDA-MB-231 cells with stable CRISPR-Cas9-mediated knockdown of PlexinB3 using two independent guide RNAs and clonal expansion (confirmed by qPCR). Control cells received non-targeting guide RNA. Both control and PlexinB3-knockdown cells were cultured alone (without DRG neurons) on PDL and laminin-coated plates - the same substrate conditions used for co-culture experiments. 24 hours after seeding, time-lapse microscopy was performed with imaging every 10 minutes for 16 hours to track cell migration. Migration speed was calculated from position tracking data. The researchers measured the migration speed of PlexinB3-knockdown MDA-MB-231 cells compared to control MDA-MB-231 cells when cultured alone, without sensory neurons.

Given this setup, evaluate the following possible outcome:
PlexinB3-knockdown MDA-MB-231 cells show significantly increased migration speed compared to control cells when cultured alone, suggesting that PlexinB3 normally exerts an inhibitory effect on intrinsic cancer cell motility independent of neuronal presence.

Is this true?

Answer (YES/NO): NO